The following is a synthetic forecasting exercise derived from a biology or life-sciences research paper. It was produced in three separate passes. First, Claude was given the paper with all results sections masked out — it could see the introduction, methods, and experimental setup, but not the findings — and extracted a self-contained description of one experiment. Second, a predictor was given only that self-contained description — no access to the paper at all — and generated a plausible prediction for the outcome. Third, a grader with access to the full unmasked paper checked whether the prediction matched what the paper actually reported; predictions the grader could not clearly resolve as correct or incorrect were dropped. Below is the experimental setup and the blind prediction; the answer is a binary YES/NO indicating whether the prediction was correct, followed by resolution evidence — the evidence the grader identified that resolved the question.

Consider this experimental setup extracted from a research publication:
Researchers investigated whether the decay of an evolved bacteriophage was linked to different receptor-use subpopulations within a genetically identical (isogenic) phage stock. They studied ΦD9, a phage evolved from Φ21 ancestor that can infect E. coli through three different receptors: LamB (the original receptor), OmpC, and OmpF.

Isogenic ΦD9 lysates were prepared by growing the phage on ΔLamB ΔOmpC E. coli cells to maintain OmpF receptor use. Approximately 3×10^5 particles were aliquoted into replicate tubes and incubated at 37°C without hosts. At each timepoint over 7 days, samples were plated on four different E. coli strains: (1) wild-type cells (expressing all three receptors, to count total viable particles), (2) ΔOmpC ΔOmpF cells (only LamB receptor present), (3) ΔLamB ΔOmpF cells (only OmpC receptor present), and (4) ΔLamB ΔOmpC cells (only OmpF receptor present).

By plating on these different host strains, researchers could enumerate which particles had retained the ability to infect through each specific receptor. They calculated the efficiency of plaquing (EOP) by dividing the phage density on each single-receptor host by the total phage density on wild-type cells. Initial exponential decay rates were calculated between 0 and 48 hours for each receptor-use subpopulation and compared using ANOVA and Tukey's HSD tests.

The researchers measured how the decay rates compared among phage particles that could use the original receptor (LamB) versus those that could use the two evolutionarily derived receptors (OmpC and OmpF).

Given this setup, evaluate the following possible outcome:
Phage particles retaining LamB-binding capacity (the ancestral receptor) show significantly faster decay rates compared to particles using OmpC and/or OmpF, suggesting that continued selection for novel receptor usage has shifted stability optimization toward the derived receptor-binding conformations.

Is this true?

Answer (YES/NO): NO